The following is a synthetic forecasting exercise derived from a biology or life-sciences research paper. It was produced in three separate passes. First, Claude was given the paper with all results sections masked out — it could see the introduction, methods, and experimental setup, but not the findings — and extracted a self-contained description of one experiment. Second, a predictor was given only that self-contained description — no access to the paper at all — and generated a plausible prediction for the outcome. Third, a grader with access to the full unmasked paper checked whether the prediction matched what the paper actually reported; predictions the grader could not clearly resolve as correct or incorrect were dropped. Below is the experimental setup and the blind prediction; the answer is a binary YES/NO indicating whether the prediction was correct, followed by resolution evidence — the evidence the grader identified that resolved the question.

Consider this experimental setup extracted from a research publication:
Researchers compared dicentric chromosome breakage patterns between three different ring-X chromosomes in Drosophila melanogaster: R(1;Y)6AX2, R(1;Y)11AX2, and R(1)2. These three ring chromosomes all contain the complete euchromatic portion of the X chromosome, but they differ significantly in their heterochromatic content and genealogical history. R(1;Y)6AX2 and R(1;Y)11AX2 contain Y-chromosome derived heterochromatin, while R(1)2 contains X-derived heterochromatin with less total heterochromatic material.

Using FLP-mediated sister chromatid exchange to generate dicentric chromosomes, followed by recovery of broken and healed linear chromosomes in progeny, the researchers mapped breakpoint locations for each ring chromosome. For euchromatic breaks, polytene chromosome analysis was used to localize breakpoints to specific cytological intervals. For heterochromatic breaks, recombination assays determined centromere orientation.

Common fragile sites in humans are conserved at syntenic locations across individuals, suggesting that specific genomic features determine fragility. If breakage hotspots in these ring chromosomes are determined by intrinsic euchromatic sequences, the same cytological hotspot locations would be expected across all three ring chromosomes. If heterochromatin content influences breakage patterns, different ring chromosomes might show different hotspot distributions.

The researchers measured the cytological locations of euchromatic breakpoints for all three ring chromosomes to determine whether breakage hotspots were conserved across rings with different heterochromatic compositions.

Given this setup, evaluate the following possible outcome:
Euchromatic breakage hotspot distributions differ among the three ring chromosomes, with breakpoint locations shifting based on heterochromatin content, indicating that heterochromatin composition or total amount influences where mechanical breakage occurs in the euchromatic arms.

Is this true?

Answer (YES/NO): NO